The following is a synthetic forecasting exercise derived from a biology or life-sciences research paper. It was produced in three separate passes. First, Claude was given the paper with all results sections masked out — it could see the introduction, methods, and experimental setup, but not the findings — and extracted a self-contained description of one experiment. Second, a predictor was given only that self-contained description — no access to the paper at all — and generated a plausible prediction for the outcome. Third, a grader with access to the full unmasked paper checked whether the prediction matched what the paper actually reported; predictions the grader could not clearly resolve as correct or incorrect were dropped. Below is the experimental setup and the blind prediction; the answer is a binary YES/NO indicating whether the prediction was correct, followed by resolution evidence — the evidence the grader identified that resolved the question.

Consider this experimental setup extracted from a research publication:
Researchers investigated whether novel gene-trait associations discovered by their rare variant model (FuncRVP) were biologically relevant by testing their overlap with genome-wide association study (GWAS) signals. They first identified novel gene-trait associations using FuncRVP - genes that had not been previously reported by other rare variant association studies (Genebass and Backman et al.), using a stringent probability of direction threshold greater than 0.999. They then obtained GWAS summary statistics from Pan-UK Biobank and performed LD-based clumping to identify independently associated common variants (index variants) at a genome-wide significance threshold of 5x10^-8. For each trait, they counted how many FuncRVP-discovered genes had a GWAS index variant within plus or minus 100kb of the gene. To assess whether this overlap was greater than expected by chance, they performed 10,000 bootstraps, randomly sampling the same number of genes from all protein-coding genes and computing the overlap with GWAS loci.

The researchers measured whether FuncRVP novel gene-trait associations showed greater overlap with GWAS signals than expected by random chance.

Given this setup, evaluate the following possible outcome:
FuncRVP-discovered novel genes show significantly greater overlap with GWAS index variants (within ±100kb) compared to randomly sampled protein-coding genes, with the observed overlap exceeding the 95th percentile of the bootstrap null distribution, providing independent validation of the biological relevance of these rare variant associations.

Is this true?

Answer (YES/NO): YES